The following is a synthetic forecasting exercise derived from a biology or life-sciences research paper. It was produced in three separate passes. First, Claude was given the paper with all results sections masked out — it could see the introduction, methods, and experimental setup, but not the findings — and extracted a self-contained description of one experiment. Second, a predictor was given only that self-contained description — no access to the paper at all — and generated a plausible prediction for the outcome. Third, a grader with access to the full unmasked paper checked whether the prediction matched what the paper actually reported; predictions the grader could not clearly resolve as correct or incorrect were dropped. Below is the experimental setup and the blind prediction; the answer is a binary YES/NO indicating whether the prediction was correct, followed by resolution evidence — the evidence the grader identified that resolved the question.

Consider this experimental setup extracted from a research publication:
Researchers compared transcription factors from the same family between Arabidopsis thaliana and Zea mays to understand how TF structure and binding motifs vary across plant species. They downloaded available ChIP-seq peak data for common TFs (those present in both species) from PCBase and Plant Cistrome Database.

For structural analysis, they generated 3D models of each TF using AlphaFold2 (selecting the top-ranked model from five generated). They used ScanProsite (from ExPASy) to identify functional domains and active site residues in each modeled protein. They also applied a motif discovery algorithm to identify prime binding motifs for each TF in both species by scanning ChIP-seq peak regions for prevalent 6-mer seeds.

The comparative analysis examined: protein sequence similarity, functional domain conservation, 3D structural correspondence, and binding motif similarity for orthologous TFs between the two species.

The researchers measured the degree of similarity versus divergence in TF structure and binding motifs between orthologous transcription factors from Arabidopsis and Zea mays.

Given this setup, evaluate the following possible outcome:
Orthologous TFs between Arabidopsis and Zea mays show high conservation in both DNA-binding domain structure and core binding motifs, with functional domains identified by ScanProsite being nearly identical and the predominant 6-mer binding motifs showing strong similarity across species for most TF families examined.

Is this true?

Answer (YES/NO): NO